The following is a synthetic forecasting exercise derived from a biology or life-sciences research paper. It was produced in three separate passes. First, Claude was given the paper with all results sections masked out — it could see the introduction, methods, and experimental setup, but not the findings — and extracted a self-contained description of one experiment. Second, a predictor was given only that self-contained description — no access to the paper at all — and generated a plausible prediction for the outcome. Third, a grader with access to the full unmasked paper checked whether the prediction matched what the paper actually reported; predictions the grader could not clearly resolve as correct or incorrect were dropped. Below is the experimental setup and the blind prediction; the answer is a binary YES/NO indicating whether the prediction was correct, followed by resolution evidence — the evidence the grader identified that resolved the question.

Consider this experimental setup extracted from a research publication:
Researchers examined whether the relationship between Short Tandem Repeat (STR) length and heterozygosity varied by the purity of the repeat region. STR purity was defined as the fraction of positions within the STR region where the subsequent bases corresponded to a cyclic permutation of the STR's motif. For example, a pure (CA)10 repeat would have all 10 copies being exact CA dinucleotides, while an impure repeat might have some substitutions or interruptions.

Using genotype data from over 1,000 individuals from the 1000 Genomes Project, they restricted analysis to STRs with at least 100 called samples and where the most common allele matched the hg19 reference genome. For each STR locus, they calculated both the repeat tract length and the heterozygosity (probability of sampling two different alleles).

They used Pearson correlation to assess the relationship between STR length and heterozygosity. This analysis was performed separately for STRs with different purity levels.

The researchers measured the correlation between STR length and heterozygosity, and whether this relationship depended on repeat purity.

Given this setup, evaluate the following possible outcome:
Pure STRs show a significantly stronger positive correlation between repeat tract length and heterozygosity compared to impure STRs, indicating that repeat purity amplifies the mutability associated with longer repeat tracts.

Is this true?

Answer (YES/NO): YES